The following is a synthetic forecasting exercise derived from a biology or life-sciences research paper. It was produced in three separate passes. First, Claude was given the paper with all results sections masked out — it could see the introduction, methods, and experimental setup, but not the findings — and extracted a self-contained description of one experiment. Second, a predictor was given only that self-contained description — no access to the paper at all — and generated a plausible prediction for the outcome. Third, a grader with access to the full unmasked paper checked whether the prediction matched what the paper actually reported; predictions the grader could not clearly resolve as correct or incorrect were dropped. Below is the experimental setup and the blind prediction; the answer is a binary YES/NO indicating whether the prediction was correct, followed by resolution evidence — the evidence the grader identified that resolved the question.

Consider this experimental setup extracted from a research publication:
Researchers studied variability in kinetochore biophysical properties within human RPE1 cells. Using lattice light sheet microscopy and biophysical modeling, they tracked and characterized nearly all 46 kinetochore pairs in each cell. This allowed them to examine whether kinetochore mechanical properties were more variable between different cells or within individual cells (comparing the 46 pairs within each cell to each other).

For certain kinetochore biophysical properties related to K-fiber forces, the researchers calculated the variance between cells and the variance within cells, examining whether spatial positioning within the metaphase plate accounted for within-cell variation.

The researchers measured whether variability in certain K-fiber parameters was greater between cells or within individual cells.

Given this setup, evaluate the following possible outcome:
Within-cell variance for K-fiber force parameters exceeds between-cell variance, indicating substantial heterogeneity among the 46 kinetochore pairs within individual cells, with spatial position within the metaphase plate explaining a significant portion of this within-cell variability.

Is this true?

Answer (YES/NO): YES